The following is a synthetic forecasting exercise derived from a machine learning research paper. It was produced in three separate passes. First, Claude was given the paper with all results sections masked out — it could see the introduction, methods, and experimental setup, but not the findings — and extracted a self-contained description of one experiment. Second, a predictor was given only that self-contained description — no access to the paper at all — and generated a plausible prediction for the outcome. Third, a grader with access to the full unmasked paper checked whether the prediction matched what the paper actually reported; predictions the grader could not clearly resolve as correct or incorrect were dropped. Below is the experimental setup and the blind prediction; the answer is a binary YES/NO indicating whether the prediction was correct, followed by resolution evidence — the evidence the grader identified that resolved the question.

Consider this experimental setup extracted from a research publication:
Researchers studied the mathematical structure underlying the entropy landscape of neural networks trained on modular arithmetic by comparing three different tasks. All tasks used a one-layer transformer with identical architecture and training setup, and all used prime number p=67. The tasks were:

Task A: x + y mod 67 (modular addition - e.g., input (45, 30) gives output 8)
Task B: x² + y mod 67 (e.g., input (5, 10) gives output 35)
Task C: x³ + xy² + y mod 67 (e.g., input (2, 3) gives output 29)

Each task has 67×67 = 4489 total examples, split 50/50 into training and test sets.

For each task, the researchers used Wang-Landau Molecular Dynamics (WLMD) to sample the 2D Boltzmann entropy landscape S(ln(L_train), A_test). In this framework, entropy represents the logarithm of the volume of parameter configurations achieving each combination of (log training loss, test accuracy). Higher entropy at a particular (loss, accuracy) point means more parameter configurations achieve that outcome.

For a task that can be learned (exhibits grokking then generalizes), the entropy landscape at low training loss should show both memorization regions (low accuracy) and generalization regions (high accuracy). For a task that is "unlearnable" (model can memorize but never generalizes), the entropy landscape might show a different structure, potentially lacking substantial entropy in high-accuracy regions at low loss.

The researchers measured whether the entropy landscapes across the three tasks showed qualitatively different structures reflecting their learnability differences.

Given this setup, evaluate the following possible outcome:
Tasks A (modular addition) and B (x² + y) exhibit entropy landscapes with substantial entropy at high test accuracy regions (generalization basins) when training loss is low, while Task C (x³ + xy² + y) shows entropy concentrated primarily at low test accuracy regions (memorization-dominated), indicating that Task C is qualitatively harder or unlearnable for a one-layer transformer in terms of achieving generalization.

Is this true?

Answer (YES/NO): YES